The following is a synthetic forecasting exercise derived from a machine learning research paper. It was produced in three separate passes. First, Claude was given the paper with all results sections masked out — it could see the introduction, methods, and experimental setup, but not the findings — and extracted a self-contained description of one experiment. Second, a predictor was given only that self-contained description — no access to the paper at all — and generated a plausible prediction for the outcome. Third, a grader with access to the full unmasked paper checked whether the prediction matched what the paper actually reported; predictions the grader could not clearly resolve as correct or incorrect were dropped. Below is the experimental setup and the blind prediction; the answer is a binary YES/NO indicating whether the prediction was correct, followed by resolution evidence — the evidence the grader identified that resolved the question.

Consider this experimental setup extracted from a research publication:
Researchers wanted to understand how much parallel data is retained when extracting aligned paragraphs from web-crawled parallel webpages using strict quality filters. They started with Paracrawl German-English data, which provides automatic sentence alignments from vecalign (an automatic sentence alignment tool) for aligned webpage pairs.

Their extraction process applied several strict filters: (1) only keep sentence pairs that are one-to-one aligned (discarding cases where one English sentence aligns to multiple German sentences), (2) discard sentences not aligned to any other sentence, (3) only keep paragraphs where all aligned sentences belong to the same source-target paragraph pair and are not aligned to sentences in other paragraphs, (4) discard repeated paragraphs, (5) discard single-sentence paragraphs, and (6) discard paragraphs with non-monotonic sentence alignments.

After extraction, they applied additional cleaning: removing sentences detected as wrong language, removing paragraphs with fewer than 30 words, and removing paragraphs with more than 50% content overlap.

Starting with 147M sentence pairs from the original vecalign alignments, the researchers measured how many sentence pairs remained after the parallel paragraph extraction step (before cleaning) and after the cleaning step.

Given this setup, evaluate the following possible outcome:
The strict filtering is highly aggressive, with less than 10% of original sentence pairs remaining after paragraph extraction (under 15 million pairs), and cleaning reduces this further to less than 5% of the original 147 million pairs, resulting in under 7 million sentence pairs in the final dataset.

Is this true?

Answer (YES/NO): YES